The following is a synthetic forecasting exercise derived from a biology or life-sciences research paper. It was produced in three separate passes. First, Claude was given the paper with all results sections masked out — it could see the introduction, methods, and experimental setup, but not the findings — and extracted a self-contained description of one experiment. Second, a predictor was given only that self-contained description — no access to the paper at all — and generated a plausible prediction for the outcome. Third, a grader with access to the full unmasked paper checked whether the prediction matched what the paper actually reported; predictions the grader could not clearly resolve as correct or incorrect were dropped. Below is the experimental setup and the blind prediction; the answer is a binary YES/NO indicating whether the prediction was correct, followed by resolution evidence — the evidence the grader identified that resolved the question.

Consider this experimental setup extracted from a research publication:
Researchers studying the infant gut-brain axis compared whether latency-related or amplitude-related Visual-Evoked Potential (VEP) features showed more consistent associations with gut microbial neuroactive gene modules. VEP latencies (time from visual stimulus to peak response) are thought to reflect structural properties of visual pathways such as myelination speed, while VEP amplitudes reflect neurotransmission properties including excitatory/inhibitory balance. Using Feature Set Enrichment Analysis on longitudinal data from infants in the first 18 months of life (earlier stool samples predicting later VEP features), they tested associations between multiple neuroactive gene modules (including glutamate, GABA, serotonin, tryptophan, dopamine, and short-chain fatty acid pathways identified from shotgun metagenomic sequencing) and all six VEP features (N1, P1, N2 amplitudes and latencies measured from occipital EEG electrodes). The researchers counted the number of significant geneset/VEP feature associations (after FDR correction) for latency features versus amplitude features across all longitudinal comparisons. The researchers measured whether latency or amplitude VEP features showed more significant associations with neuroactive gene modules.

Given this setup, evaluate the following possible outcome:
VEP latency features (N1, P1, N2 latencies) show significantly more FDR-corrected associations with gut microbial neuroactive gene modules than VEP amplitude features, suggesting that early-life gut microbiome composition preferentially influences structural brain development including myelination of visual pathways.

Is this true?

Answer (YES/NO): NO